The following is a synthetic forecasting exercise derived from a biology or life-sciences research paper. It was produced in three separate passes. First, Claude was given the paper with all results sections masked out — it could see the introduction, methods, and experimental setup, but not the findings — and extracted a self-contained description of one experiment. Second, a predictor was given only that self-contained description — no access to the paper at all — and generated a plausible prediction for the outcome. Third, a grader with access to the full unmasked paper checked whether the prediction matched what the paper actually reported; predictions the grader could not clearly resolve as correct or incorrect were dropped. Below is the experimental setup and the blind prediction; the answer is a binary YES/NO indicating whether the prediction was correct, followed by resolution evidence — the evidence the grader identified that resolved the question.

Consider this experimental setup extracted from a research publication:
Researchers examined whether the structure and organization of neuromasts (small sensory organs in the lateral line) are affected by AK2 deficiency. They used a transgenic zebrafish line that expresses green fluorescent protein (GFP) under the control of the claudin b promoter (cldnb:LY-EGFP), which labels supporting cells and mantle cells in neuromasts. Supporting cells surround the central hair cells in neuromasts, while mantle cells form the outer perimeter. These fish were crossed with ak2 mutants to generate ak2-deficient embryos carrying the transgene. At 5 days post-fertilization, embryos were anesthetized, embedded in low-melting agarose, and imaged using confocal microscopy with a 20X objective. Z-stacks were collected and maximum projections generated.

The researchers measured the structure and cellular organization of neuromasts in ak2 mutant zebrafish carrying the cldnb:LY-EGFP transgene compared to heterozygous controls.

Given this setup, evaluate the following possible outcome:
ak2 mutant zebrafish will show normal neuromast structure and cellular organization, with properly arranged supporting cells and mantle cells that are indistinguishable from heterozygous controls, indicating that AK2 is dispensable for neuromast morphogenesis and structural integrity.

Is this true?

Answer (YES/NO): NO